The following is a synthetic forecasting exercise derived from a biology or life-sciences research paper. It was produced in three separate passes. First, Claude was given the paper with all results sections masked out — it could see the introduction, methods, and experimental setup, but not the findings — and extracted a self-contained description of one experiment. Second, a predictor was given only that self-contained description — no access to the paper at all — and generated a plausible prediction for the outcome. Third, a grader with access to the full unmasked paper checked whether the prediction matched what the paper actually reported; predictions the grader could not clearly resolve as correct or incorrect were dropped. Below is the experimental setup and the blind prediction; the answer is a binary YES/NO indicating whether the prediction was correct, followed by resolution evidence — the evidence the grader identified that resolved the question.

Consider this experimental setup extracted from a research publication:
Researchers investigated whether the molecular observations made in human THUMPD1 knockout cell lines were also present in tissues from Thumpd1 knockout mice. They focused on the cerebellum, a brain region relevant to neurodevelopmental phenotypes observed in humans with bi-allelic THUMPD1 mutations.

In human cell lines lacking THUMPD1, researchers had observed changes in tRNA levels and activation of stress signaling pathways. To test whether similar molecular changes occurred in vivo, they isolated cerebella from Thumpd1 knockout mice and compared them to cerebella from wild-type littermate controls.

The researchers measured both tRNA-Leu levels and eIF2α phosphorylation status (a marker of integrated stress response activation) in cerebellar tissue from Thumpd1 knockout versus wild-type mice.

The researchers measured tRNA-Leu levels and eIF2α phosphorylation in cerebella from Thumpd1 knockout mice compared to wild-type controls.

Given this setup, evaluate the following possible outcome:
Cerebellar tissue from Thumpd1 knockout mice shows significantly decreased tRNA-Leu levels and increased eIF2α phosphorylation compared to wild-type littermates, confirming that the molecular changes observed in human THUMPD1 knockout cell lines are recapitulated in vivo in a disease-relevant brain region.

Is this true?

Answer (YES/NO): NO